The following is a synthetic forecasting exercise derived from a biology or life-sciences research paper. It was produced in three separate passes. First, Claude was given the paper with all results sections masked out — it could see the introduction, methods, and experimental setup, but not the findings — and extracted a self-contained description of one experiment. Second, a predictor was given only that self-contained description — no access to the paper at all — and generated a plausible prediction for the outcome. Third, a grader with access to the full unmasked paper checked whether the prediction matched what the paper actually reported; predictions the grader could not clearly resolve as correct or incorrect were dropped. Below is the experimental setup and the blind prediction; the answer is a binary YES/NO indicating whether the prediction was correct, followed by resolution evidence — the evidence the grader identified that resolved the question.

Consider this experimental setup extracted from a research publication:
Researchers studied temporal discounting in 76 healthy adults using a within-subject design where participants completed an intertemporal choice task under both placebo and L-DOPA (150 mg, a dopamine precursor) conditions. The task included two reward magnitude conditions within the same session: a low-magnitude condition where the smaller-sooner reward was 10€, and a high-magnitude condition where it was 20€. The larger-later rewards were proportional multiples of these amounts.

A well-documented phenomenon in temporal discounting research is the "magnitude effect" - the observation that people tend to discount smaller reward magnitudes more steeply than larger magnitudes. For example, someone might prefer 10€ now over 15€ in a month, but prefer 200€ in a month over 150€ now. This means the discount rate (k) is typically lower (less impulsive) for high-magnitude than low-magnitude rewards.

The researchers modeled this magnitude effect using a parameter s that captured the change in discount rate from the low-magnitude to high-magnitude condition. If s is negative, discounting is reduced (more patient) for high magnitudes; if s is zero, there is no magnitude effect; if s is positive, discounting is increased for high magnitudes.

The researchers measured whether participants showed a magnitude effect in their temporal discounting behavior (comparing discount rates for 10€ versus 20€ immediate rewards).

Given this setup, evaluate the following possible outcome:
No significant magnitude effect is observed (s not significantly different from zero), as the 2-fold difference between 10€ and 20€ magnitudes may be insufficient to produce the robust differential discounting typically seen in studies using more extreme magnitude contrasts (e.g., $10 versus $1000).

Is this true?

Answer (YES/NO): NO